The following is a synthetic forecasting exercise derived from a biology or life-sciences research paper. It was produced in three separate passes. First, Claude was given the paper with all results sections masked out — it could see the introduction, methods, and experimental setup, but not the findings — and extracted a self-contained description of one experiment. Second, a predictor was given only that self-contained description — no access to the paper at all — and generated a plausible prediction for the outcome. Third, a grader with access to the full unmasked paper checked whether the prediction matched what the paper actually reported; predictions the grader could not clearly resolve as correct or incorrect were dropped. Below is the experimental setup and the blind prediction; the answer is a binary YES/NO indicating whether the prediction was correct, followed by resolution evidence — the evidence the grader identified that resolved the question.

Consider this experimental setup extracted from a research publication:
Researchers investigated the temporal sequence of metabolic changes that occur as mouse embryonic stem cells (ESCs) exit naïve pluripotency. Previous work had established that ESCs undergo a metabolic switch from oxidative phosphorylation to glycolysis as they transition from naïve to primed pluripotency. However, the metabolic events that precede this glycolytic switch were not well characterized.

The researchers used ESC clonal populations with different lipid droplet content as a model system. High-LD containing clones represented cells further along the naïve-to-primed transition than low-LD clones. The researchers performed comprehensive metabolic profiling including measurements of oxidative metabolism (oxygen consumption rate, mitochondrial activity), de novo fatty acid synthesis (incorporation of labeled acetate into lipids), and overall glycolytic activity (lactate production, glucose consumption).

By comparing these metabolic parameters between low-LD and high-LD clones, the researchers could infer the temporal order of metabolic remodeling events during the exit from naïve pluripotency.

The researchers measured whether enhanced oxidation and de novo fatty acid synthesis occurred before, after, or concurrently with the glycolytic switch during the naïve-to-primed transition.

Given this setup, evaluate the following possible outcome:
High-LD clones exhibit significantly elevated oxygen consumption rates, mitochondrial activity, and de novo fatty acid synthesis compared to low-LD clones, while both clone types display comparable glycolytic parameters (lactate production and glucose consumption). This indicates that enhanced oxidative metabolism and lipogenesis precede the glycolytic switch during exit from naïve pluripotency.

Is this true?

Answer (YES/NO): NO